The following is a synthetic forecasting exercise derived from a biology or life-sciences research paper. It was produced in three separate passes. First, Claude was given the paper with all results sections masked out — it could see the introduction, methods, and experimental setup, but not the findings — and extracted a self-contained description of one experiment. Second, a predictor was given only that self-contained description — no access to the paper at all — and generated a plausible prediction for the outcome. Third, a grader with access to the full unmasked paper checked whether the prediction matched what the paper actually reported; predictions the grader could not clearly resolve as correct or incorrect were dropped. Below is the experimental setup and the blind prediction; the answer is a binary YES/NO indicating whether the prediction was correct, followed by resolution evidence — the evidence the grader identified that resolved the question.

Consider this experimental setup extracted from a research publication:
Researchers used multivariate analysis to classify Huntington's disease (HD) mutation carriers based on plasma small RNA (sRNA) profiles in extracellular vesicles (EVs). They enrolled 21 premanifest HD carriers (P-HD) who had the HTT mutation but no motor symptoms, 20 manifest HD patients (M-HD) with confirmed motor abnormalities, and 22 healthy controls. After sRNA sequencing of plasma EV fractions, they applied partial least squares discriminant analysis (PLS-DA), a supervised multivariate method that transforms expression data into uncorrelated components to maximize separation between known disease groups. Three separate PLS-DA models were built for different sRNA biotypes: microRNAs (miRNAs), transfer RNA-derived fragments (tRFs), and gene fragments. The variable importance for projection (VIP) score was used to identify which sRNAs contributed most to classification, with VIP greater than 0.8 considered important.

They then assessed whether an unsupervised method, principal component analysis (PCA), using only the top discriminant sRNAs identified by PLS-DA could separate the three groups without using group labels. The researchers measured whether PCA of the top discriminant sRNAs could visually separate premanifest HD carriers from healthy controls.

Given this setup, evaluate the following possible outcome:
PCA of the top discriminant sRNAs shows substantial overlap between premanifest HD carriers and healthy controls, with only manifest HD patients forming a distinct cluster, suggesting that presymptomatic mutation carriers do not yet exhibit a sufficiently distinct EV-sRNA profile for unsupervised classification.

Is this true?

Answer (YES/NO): NO